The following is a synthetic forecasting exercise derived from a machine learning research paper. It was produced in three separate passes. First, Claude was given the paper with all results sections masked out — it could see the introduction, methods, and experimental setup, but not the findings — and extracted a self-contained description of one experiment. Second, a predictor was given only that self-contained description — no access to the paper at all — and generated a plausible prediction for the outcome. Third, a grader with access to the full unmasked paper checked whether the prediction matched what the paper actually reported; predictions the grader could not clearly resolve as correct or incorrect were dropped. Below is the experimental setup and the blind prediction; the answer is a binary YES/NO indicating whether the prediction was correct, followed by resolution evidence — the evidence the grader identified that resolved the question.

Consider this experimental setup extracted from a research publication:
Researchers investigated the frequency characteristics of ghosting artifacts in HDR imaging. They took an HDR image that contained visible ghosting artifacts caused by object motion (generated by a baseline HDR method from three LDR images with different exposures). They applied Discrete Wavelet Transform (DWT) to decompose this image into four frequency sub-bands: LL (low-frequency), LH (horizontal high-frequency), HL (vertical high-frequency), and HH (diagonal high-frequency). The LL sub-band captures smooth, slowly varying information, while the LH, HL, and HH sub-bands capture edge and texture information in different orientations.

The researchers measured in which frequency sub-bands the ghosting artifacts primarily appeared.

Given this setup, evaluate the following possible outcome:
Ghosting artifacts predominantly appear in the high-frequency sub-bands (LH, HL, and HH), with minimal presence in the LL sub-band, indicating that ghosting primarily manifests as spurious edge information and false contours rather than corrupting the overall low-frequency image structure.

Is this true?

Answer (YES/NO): NO